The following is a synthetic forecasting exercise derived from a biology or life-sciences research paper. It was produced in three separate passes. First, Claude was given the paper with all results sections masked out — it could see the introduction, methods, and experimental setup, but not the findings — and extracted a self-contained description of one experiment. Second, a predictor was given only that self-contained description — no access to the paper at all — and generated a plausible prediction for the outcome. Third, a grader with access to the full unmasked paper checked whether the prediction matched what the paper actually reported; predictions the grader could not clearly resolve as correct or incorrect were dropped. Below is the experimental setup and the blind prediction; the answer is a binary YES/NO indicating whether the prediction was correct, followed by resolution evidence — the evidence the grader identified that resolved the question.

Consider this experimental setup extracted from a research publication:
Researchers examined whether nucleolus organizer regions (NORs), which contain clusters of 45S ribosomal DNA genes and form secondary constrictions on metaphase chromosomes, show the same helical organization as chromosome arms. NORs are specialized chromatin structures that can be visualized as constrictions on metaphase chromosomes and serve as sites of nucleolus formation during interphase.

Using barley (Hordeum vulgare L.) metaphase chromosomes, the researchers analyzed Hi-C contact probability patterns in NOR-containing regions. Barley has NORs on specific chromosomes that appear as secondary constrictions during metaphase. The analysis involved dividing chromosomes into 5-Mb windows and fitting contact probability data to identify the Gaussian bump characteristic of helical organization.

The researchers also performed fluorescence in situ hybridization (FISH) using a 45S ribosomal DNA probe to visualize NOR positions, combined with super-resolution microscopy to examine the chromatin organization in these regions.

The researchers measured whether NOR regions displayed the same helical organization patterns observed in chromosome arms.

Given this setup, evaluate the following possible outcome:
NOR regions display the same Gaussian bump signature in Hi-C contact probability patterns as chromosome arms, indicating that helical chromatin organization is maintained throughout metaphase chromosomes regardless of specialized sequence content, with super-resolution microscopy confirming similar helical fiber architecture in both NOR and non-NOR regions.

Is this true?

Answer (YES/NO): NO